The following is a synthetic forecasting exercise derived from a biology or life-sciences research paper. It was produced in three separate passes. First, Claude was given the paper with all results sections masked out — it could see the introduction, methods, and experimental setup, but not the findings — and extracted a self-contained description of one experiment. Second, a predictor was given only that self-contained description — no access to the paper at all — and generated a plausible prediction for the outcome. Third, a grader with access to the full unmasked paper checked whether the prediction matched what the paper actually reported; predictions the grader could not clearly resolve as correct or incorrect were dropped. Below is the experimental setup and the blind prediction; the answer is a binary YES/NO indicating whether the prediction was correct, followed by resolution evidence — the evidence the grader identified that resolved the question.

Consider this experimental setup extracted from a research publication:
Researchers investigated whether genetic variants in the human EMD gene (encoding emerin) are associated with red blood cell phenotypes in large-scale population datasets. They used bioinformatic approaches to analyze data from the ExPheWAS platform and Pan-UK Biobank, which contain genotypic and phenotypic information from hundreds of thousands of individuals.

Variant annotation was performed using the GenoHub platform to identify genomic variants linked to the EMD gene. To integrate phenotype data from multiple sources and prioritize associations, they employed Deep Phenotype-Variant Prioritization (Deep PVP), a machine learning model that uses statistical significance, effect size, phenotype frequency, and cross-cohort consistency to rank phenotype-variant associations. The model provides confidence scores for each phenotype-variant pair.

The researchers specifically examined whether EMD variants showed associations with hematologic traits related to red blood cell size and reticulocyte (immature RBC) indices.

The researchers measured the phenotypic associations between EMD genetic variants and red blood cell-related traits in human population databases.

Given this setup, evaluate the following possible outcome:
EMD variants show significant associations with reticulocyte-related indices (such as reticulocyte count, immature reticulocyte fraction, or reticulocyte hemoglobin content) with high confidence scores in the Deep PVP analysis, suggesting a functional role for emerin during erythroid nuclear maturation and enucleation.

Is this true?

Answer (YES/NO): NO